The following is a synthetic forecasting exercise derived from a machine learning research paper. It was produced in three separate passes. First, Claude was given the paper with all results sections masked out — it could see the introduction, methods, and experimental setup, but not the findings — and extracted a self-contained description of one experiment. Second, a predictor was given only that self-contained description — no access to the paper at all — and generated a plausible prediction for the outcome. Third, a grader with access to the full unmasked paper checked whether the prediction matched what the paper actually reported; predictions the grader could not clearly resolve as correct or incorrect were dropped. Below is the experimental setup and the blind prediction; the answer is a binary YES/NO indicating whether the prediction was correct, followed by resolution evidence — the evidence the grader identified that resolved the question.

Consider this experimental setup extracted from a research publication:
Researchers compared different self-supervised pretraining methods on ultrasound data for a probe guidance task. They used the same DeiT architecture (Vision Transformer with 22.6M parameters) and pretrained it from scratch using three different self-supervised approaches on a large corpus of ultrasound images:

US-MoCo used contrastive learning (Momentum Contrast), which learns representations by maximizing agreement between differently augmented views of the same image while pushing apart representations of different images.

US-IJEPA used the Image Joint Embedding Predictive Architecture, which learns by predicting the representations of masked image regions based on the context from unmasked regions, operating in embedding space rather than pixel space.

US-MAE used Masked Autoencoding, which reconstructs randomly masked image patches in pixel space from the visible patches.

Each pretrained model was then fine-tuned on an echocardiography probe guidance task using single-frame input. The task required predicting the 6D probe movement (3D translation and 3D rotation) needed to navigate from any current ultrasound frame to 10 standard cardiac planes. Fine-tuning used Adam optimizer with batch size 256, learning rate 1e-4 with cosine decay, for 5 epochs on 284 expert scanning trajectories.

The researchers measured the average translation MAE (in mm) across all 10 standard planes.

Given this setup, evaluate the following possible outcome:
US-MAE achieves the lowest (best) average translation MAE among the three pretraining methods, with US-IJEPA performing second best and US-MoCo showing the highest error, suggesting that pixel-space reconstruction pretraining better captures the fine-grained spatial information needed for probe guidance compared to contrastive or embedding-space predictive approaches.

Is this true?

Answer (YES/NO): YES